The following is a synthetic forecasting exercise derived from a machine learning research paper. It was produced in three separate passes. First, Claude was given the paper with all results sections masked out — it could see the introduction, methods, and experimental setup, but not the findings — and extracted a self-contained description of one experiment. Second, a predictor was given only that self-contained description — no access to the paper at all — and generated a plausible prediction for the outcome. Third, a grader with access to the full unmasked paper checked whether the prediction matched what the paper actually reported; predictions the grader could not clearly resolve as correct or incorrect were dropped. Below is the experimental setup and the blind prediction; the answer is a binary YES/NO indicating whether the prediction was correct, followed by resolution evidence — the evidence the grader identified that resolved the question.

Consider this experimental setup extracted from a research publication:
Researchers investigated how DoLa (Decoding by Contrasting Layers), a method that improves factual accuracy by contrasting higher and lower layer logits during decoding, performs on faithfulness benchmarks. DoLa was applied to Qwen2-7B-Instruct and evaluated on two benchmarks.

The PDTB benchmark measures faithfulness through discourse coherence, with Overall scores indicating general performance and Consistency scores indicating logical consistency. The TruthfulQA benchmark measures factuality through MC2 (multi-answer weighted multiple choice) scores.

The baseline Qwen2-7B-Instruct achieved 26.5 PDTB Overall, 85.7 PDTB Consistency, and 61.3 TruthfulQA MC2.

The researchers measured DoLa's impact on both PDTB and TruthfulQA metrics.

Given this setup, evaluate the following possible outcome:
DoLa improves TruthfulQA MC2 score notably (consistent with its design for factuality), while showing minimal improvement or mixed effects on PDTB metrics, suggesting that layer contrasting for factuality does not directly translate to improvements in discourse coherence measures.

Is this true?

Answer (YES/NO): NO